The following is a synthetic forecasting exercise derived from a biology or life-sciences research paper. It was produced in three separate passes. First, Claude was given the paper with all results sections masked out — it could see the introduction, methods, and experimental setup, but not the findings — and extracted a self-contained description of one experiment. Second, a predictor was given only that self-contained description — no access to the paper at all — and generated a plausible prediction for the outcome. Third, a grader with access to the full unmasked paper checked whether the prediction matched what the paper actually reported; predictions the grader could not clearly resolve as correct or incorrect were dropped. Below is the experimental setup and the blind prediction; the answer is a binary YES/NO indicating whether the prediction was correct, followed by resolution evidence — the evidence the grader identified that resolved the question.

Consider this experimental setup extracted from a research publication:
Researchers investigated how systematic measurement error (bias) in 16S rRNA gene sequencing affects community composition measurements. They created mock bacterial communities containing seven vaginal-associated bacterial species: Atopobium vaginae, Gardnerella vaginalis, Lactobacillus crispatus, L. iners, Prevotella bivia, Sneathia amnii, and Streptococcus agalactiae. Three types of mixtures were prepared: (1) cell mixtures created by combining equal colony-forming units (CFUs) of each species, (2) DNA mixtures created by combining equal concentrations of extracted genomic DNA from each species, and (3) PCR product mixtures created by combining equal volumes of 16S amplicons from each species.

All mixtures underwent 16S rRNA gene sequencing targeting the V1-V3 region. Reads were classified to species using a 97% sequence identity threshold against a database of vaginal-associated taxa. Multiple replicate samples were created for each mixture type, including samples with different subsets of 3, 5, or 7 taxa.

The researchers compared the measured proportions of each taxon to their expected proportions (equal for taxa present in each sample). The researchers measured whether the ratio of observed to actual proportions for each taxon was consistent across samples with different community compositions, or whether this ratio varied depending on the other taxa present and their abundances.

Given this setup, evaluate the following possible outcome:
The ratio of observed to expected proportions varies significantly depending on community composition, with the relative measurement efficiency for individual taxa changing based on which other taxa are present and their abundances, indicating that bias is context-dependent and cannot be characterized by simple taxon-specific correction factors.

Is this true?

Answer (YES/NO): NO